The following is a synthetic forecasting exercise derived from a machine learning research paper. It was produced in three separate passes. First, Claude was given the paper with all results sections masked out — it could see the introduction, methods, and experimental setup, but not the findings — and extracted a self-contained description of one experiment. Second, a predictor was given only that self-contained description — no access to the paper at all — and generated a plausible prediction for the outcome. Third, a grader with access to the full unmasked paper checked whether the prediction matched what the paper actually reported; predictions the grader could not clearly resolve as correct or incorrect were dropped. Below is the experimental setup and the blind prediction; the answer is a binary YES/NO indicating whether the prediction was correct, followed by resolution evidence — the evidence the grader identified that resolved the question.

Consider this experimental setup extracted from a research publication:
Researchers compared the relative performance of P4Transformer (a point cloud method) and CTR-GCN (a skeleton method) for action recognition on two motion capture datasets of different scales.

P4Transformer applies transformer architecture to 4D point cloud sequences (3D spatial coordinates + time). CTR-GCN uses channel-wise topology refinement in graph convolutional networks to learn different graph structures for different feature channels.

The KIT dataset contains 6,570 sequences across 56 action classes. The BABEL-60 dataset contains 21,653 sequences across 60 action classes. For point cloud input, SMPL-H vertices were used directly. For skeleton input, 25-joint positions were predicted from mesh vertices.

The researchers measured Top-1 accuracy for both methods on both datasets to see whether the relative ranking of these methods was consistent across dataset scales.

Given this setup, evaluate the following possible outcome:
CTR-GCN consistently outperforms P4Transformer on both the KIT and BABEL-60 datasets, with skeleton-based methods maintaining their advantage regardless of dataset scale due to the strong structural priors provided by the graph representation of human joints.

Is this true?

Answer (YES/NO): YES